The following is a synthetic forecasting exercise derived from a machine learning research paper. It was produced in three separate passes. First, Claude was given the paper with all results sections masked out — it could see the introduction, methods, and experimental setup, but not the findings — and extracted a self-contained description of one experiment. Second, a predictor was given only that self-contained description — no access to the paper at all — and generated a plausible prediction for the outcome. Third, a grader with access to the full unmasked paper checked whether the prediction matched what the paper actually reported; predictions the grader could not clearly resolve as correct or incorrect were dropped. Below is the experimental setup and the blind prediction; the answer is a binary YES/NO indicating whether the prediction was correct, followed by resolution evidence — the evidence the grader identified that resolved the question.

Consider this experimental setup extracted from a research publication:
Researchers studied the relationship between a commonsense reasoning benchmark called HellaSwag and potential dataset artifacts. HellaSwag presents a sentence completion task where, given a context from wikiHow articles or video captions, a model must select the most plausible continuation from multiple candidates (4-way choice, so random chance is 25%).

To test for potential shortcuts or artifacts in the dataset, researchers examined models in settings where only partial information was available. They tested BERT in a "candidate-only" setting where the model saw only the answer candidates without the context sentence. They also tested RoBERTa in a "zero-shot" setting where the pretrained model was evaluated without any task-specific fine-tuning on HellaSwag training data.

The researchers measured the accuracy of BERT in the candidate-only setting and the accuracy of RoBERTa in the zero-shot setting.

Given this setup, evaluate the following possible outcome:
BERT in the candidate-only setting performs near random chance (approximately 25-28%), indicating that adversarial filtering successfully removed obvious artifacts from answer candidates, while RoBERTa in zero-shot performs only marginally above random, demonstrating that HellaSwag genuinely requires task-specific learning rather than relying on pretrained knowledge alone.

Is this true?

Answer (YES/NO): NO